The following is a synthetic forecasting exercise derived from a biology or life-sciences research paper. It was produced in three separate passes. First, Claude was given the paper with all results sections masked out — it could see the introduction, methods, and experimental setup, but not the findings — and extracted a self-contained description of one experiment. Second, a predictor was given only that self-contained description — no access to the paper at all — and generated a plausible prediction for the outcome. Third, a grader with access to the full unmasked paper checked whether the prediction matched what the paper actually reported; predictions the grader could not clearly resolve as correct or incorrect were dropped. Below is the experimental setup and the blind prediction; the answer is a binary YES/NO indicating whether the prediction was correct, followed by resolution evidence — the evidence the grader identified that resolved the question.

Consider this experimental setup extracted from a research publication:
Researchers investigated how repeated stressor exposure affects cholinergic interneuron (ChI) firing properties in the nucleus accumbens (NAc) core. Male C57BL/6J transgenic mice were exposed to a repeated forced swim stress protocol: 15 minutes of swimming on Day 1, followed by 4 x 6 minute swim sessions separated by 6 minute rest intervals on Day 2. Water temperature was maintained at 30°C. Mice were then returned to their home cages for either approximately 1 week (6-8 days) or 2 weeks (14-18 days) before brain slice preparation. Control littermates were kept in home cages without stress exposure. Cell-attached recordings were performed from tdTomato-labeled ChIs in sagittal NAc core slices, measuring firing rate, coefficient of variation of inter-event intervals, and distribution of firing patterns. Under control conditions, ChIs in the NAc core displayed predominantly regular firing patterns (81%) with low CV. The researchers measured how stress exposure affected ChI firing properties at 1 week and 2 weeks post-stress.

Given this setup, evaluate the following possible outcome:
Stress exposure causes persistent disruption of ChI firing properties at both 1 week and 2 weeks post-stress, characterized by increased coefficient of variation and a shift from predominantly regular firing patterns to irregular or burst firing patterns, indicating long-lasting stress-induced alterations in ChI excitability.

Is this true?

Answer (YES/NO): NO